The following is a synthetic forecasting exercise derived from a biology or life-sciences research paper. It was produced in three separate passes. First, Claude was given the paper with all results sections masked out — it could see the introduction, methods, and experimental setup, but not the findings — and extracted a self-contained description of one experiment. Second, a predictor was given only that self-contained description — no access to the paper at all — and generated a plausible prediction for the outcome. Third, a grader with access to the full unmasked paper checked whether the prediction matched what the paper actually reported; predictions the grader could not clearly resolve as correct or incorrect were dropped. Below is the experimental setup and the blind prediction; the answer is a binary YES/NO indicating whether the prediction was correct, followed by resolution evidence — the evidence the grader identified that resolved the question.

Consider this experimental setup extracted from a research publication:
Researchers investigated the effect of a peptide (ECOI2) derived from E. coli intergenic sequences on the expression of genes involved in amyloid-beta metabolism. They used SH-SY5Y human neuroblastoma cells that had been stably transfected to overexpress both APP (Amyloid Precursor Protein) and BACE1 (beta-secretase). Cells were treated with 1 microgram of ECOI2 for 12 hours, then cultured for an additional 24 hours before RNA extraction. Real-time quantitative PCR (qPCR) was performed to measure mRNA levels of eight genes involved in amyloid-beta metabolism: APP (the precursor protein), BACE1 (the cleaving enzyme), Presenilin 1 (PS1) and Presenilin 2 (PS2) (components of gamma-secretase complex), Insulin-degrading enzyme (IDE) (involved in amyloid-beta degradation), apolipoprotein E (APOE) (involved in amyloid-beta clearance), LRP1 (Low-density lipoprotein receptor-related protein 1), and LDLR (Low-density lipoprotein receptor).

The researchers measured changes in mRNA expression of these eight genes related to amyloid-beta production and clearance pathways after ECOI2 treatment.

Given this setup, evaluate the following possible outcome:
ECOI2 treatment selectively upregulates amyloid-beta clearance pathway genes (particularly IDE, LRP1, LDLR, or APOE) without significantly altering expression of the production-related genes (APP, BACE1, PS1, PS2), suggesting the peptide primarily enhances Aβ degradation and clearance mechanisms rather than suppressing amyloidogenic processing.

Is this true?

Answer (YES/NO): NO